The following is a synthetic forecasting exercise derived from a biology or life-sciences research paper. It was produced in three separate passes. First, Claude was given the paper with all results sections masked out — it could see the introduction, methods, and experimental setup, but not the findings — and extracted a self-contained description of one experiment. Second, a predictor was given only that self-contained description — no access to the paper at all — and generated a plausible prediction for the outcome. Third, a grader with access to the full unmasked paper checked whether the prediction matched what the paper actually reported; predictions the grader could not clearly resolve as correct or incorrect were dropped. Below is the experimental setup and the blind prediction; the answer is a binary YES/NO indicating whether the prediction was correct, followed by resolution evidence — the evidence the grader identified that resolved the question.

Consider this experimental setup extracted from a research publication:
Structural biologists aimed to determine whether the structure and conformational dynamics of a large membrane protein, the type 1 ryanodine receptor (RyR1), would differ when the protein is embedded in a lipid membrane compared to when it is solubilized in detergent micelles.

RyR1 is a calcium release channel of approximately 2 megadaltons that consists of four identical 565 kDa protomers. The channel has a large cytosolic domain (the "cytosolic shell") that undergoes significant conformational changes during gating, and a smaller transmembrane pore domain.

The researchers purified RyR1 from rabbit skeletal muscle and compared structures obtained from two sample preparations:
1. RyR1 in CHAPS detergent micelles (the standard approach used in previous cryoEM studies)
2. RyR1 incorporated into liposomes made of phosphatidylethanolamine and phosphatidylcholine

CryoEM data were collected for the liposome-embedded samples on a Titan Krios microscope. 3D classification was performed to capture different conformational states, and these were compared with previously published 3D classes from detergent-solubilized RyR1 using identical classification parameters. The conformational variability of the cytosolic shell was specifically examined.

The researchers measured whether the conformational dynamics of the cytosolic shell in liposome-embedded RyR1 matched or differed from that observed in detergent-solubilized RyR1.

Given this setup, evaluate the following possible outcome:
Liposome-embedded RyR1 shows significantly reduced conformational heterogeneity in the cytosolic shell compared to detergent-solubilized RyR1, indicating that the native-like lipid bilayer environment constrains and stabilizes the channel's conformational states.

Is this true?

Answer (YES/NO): NO